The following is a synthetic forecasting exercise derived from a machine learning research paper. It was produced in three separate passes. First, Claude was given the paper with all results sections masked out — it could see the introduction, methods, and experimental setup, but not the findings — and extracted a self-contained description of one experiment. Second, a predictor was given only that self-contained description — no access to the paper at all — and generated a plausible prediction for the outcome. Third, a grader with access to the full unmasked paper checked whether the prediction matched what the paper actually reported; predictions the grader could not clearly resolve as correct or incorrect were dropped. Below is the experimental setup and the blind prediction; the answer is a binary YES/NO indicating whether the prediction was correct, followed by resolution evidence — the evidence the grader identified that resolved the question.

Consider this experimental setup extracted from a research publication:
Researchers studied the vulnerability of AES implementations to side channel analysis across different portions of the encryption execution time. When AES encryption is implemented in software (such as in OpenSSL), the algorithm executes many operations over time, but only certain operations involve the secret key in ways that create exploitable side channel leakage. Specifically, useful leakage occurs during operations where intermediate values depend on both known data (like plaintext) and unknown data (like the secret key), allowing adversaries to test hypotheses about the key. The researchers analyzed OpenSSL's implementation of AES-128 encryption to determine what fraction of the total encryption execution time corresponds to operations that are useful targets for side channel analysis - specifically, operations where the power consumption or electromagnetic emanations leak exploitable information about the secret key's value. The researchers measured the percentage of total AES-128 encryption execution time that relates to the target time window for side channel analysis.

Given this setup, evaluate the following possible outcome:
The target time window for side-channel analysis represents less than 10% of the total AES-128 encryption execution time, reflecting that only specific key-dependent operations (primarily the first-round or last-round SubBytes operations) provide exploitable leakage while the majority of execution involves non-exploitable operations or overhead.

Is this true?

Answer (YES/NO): NO